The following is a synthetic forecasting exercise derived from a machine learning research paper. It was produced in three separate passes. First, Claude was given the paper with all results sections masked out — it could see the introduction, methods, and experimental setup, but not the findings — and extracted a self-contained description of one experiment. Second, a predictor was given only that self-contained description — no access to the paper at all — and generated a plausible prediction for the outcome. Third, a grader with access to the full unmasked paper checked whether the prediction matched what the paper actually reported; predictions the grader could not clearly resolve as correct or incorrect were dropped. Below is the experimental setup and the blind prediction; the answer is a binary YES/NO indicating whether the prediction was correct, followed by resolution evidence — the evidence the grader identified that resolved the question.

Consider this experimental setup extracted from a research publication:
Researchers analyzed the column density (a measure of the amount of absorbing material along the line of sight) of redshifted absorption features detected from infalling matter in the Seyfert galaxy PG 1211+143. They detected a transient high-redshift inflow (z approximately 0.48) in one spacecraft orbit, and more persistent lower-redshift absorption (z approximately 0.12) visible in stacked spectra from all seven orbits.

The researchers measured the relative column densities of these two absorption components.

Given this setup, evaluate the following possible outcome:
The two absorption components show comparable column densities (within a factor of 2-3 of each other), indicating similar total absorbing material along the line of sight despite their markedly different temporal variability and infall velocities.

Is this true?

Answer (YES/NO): NO